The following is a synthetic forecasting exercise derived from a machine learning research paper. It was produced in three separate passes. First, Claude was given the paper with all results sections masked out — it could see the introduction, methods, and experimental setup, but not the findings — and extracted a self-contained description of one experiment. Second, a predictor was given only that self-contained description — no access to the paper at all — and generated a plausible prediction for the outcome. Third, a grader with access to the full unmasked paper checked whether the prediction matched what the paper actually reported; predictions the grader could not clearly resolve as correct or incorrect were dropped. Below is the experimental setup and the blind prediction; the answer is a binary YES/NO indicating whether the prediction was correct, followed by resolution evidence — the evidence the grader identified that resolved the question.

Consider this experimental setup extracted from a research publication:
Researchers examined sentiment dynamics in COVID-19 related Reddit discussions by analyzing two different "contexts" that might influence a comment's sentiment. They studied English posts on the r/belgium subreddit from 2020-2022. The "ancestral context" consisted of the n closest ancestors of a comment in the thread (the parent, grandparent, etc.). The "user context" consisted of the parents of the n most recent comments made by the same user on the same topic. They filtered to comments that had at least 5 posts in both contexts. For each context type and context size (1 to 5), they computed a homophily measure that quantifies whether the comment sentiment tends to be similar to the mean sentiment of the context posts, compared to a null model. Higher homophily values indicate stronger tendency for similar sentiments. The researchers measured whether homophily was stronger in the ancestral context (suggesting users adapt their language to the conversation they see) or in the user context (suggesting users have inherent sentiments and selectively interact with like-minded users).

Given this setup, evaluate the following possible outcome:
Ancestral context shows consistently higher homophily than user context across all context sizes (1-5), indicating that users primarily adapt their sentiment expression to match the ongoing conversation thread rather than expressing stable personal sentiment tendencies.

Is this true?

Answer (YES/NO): YES